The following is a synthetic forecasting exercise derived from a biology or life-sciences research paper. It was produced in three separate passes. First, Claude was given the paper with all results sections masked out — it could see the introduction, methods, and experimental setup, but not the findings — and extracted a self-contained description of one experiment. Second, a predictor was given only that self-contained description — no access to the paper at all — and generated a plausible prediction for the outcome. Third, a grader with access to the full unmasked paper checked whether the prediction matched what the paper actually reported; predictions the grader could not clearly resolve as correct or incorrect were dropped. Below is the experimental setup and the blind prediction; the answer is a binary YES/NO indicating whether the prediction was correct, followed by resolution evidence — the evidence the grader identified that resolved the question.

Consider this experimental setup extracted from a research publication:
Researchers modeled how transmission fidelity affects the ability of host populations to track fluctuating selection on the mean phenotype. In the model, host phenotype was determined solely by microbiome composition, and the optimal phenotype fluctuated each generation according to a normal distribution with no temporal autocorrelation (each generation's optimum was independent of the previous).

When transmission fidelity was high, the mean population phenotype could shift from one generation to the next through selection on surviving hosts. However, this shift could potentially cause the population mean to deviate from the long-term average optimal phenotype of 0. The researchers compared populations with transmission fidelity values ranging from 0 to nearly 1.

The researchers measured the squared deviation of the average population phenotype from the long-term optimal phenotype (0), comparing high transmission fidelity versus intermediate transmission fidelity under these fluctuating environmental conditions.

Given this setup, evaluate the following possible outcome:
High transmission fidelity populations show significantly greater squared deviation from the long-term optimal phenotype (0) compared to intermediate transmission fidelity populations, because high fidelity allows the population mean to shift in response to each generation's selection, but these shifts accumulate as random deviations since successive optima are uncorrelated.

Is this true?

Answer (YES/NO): YES